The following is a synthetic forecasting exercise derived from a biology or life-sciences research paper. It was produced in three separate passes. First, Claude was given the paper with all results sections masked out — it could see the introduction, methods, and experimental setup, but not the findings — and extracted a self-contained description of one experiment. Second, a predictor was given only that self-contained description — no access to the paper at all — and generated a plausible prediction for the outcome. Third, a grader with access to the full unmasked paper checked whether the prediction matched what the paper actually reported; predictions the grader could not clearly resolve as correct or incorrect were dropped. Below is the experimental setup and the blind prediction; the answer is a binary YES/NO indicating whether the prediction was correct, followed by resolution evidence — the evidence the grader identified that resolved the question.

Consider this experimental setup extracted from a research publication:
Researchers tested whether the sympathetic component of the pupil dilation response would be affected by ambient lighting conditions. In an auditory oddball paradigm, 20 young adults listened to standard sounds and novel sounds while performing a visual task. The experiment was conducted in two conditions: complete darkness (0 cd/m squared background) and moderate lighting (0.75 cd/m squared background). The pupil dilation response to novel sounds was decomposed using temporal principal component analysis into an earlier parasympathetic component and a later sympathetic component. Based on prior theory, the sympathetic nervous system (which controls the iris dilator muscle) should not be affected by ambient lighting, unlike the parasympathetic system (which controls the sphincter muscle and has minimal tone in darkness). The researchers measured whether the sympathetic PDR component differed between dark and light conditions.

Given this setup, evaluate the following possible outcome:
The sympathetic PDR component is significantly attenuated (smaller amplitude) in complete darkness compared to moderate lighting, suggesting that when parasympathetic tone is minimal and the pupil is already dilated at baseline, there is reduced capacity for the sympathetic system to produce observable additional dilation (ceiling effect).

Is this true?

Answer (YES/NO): YES